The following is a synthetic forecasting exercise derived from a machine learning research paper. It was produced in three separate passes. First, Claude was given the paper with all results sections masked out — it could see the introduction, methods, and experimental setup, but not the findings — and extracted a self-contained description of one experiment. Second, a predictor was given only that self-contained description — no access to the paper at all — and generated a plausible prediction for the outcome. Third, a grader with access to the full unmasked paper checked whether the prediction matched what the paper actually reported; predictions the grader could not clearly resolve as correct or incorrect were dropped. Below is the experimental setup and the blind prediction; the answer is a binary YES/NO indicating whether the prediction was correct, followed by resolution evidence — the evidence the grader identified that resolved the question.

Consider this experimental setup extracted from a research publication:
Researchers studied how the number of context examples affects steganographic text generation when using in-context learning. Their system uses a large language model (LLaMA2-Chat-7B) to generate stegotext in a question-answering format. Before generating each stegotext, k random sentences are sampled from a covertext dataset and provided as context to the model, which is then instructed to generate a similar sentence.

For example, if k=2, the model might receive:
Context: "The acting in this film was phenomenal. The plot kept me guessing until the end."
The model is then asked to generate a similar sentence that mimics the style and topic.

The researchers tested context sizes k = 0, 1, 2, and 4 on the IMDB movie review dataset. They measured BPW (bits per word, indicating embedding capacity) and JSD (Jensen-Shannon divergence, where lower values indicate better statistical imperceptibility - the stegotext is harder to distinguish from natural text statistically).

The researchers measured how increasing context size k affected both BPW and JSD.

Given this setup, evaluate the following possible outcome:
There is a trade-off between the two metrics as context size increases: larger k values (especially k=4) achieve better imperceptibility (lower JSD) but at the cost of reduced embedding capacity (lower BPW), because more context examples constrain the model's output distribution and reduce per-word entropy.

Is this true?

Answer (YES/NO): YES